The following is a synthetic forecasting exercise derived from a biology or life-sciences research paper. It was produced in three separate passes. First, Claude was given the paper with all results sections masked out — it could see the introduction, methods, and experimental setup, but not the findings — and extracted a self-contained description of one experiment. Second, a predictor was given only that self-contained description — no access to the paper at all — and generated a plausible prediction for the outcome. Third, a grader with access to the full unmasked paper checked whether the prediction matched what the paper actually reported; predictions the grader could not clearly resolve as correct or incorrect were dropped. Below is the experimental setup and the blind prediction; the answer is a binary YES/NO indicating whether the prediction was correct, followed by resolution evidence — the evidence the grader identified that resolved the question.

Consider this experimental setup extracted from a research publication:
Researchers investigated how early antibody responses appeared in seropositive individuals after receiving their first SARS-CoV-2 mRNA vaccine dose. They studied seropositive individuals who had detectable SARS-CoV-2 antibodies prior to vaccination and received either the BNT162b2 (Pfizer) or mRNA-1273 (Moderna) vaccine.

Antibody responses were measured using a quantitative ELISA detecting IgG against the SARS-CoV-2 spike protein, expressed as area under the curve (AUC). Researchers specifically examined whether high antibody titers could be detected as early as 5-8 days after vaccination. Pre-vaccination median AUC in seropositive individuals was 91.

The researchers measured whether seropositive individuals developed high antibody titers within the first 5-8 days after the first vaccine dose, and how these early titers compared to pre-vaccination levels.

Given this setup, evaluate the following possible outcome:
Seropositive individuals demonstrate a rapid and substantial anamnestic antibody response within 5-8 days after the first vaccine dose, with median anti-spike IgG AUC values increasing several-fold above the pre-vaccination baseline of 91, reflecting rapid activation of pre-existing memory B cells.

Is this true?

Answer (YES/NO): YES